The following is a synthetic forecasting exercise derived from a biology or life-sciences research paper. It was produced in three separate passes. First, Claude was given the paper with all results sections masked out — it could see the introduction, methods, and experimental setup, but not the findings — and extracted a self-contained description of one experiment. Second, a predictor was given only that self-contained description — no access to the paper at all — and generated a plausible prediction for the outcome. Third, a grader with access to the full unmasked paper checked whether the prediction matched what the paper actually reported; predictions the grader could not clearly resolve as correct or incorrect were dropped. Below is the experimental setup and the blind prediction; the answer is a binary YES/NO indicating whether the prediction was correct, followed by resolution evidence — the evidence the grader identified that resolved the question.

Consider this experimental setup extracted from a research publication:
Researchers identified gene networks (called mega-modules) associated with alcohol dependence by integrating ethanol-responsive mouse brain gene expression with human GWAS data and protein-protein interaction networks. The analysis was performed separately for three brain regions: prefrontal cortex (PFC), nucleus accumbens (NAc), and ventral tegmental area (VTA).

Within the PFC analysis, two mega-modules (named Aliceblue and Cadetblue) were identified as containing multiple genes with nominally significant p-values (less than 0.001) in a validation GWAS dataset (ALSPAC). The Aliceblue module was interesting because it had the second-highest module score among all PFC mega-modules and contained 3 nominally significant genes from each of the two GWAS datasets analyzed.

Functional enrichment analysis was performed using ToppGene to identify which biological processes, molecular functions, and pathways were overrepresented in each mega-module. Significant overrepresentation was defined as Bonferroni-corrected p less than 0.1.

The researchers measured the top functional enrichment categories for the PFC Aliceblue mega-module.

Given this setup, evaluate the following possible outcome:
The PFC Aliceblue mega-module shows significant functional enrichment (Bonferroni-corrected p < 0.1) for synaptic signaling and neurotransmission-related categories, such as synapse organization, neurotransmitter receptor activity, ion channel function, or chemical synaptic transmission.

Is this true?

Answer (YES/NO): NO